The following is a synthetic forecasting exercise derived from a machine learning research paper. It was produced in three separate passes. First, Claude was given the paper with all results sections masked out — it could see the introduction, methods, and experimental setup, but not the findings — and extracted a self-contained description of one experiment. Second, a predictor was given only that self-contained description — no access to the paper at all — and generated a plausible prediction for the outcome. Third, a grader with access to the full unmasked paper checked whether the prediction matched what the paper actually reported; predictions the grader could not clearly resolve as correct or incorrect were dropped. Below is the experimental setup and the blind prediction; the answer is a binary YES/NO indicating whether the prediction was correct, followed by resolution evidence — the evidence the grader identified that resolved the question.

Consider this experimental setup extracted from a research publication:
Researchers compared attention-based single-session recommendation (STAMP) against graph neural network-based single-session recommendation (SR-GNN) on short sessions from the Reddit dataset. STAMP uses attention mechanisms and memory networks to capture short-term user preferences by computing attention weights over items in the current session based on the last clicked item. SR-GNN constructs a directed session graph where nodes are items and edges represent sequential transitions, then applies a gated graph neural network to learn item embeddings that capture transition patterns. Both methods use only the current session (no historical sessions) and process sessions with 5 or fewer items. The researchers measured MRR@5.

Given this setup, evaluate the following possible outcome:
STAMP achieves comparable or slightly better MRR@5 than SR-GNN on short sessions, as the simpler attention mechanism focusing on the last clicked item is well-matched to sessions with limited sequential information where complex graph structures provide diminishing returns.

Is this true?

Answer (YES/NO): NO